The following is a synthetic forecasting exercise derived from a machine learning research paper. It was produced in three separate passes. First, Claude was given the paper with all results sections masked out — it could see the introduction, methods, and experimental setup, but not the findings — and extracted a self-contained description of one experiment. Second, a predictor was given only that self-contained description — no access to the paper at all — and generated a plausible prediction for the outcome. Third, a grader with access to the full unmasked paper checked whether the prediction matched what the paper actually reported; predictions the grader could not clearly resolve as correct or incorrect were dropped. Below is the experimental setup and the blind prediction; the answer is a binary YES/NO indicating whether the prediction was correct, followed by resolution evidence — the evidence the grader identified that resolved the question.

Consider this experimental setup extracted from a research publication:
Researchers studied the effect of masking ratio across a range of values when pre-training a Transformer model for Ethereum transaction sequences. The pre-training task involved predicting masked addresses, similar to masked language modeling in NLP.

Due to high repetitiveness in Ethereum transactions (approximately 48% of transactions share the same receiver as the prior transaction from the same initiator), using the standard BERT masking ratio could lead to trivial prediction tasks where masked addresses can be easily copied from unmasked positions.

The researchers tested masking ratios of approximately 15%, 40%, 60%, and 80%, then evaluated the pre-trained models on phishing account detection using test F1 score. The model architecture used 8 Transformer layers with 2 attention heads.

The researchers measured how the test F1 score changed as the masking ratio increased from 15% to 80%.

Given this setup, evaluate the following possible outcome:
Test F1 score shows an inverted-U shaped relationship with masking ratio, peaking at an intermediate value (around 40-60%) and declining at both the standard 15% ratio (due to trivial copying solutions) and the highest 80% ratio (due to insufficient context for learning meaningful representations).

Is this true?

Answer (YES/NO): NO